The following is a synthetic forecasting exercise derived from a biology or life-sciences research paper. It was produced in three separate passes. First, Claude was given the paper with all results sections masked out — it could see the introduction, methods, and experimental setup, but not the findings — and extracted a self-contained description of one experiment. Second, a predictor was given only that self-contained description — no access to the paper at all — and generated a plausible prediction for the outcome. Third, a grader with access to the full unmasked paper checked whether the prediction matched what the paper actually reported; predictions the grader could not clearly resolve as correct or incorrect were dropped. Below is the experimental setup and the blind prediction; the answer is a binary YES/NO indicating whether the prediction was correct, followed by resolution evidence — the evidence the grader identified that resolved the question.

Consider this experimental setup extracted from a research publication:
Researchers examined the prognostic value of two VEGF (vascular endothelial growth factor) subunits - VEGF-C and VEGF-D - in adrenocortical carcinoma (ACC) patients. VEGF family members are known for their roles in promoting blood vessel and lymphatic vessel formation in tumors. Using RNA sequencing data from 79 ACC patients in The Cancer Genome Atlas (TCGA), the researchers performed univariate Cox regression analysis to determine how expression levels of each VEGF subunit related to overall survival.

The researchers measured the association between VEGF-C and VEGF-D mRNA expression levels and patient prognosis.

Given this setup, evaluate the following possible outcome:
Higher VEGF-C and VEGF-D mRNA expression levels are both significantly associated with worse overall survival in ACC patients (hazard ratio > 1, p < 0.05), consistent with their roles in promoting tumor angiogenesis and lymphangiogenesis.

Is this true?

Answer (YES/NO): NO